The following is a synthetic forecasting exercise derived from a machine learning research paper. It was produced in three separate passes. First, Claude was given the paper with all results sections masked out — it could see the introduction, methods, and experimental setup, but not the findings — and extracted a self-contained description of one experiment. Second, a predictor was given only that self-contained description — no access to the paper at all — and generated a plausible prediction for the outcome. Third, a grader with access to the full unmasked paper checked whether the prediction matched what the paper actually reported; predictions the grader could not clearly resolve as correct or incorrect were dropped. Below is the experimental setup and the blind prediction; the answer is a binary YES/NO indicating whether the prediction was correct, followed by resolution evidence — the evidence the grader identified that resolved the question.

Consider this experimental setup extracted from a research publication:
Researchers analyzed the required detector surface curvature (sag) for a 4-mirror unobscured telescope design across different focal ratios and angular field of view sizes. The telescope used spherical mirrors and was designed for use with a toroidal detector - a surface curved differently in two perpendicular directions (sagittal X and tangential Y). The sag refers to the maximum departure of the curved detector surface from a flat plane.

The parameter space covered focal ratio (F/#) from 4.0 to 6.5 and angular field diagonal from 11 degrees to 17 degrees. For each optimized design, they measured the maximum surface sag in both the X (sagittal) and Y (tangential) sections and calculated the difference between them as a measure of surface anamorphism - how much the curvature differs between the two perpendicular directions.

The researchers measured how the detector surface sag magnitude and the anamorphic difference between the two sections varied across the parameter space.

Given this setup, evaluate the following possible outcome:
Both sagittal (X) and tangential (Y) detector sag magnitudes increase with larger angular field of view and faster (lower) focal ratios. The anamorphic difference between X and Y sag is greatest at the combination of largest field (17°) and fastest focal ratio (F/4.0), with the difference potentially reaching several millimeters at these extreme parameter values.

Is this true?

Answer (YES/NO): NO